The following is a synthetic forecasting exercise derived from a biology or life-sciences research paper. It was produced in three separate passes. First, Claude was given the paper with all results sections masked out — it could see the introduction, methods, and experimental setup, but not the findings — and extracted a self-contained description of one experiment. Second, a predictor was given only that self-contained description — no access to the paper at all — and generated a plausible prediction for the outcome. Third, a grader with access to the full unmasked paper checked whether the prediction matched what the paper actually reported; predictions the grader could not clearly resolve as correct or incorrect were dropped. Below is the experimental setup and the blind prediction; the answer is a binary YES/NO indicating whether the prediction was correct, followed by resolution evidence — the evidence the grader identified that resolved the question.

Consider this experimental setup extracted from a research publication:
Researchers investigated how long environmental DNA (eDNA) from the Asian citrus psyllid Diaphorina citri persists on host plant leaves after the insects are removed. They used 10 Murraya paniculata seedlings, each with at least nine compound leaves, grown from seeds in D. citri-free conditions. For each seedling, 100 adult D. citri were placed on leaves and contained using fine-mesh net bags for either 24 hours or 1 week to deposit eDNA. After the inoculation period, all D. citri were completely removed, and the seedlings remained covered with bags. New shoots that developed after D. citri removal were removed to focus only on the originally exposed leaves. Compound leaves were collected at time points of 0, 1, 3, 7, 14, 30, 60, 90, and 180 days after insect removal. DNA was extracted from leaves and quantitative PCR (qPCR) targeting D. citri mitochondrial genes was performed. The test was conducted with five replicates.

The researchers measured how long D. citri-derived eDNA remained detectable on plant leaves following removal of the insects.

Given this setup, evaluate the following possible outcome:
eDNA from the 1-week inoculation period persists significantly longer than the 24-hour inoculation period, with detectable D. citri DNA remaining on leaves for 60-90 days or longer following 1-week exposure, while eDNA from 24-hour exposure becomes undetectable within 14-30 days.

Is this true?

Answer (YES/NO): NO